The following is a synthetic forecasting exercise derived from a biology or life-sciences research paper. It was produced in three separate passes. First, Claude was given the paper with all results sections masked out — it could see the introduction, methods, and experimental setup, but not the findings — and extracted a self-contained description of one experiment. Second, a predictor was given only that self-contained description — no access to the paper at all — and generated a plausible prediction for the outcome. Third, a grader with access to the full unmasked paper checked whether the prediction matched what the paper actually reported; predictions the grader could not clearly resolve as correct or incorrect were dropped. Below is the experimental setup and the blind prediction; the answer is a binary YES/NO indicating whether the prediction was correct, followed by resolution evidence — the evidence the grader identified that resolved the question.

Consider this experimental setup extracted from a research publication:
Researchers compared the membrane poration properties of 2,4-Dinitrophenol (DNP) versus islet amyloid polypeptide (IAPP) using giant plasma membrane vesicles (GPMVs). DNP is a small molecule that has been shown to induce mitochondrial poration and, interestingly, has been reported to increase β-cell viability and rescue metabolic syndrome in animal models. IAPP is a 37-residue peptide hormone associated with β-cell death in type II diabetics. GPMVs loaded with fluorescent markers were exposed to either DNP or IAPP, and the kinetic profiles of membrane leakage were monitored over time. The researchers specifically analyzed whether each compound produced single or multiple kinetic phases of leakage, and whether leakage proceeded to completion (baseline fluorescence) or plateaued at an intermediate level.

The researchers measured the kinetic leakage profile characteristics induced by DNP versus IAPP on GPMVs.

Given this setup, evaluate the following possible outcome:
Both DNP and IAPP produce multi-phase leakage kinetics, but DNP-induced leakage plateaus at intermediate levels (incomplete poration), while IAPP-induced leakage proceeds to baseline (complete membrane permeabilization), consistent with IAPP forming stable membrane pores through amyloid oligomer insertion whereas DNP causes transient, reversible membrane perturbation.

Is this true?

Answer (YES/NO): NO